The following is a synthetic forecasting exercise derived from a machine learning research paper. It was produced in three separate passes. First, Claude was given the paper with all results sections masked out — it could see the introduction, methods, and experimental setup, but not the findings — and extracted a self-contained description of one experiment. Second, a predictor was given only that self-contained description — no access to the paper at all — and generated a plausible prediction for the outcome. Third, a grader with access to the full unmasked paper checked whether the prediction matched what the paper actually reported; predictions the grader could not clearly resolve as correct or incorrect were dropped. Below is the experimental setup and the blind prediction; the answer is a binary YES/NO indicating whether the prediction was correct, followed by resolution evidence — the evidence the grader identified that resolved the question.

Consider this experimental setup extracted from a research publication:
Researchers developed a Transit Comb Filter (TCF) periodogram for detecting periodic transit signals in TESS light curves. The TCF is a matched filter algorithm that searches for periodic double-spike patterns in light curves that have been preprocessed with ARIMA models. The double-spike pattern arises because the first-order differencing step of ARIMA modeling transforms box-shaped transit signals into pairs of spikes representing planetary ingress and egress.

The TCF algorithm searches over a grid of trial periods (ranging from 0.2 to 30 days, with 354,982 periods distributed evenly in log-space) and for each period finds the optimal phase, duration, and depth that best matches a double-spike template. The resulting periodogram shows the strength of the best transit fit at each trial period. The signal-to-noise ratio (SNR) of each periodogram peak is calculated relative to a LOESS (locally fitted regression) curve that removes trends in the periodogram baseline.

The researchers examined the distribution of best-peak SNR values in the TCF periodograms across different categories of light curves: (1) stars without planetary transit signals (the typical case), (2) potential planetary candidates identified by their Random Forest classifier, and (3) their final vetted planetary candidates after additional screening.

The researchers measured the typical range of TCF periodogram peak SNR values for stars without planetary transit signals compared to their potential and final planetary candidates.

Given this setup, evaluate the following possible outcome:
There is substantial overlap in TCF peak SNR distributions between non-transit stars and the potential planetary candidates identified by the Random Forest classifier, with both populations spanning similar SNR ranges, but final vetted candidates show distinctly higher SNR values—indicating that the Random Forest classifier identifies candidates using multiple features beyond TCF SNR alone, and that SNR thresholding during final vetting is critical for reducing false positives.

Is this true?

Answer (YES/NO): NO